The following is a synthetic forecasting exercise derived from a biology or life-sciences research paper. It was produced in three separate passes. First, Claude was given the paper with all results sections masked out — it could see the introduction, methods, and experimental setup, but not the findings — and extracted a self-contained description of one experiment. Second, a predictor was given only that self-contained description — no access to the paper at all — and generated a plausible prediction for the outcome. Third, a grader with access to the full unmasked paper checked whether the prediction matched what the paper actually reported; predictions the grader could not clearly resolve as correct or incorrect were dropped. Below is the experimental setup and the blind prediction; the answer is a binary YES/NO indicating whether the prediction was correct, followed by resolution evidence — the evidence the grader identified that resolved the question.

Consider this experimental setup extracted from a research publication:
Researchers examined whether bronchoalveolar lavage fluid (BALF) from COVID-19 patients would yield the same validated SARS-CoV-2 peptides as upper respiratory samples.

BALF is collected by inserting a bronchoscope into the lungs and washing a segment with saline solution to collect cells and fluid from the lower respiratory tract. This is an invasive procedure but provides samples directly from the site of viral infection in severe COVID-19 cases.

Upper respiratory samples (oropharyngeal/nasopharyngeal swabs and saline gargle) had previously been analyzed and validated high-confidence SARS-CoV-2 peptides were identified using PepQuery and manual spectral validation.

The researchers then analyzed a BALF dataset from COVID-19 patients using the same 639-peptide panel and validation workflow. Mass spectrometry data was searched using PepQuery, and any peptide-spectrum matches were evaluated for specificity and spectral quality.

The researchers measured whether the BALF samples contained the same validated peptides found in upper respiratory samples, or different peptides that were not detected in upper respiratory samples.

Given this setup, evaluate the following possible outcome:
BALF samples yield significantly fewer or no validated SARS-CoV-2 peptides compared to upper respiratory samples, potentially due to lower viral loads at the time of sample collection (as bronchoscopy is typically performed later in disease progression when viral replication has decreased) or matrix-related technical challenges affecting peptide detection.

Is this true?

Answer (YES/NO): YES